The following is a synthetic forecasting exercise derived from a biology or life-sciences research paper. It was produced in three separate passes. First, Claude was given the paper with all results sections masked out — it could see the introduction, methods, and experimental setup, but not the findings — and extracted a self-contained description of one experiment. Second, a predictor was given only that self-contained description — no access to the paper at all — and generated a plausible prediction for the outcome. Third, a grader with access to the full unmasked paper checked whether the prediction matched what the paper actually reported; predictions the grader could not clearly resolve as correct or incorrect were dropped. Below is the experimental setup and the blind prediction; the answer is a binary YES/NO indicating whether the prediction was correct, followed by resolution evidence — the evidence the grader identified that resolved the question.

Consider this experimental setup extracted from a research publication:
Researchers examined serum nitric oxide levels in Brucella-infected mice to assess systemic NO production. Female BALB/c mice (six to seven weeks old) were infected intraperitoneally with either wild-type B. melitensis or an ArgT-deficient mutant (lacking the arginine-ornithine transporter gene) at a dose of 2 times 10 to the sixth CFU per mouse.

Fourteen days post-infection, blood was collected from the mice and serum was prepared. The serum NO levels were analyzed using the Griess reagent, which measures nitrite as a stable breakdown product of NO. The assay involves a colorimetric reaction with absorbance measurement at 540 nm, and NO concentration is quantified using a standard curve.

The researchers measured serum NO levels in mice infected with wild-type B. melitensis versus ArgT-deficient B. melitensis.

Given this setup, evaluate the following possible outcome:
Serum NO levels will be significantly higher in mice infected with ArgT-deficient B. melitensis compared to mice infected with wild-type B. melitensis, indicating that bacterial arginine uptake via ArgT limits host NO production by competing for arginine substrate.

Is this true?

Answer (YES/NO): YES